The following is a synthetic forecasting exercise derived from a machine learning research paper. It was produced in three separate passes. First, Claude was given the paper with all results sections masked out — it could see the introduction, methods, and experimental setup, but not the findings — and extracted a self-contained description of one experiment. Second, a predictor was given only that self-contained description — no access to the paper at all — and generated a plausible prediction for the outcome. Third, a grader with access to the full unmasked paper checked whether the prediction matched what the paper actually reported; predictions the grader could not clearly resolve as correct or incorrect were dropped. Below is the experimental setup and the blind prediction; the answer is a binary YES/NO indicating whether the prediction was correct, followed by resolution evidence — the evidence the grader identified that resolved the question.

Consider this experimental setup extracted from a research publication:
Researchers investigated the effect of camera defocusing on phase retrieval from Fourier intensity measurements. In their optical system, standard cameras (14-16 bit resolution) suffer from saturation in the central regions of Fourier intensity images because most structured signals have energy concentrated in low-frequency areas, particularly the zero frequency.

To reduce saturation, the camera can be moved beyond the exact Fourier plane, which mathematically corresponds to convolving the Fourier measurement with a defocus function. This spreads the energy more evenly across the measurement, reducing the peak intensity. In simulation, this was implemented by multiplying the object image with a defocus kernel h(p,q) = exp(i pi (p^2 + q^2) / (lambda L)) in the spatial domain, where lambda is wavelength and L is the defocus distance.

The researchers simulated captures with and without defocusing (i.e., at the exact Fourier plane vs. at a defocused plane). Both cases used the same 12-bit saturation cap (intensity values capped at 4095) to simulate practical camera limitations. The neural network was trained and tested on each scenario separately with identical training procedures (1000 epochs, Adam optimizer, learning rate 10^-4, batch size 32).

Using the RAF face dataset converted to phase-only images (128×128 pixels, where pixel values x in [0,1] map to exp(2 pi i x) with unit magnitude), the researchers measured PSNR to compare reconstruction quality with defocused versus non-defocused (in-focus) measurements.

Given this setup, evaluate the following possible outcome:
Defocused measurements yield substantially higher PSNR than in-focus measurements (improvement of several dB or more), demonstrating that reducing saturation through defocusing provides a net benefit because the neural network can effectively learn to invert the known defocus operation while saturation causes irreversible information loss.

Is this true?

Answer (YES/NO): YES